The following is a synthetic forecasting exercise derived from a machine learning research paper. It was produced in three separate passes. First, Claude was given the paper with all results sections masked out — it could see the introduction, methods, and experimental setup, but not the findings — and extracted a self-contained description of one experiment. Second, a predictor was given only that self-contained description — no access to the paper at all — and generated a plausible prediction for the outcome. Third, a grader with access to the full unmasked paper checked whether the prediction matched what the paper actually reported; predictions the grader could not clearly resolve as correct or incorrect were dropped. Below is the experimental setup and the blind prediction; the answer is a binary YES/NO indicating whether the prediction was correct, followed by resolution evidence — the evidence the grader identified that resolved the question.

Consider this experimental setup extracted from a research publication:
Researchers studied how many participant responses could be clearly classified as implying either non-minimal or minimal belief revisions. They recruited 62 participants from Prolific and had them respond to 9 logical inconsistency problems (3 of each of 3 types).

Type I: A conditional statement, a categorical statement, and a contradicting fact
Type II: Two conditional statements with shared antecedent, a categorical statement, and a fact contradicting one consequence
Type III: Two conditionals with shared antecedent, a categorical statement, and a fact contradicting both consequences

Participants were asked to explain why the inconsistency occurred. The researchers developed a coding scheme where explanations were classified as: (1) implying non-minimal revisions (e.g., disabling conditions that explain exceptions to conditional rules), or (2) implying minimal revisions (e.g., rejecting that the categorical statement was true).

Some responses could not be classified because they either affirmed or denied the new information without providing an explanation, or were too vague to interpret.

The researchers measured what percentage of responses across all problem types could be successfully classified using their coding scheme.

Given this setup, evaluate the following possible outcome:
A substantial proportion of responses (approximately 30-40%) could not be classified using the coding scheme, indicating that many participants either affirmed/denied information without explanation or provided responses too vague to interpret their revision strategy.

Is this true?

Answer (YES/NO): NO